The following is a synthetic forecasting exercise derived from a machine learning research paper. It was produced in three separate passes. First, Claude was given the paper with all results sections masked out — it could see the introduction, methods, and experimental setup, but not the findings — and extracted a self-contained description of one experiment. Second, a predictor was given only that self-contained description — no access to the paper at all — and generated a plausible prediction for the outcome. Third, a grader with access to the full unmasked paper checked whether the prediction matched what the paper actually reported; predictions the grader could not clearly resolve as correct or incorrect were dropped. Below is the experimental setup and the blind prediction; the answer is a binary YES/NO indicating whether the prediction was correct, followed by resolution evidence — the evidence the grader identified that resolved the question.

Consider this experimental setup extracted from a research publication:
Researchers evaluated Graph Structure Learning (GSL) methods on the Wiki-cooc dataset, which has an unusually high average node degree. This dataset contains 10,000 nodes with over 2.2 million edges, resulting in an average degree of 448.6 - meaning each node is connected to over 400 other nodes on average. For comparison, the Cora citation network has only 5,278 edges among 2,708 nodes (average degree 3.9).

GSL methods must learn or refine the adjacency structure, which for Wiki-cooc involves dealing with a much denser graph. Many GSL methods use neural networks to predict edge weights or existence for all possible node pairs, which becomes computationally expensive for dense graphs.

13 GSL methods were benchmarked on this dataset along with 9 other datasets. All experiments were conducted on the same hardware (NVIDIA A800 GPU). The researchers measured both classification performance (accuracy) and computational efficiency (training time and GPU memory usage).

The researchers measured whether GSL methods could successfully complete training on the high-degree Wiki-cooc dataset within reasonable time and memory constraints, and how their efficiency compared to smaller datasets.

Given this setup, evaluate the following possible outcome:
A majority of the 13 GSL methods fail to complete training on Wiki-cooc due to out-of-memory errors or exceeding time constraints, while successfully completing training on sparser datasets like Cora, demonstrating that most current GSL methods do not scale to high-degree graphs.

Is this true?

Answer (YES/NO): NO